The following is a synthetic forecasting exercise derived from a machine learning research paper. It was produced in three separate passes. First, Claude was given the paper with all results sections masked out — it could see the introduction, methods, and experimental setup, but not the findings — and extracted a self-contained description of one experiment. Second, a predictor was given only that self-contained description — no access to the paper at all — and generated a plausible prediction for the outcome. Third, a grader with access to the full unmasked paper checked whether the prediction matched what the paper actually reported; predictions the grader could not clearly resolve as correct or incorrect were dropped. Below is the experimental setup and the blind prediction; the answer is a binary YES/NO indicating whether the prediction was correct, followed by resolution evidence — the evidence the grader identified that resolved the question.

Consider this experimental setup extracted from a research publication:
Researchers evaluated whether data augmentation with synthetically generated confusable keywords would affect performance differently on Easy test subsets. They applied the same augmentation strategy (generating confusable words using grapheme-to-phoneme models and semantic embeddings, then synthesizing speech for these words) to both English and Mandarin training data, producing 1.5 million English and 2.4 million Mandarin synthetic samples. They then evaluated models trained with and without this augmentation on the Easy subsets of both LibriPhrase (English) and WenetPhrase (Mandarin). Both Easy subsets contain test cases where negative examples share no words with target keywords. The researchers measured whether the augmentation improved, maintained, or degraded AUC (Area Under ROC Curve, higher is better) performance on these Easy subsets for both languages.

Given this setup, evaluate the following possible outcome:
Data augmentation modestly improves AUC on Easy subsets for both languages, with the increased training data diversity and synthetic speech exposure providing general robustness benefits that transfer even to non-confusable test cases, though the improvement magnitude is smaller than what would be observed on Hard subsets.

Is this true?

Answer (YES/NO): NO